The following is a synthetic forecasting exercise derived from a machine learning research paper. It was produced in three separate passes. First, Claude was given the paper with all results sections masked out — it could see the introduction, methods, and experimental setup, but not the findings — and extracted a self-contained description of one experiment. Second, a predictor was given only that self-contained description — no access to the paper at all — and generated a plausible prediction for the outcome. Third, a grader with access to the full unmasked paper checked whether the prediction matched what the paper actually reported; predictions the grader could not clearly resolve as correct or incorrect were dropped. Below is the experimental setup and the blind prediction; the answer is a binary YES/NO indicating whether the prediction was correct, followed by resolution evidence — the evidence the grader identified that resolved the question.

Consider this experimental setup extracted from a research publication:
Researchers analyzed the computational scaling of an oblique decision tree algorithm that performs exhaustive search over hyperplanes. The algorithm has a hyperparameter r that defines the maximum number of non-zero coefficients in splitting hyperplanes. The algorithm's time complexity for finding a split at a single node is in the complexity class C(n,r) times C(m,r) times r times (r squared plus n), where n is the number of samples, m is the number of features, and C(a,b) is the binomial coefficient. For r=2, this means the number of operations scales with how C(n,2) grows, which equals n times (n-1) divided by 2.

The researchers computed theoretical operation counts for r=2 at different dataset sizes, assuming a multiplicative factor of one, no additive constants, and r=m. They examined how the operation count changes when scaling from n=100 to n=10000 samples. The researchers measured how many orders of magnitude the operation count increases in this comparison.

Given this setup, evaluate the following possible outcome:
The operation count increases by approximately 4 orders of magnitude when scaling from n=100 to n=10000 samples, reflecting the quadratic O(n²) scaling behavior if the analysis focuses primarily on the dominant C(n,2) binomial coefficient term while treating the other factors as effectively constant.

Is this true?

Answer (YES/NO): NO